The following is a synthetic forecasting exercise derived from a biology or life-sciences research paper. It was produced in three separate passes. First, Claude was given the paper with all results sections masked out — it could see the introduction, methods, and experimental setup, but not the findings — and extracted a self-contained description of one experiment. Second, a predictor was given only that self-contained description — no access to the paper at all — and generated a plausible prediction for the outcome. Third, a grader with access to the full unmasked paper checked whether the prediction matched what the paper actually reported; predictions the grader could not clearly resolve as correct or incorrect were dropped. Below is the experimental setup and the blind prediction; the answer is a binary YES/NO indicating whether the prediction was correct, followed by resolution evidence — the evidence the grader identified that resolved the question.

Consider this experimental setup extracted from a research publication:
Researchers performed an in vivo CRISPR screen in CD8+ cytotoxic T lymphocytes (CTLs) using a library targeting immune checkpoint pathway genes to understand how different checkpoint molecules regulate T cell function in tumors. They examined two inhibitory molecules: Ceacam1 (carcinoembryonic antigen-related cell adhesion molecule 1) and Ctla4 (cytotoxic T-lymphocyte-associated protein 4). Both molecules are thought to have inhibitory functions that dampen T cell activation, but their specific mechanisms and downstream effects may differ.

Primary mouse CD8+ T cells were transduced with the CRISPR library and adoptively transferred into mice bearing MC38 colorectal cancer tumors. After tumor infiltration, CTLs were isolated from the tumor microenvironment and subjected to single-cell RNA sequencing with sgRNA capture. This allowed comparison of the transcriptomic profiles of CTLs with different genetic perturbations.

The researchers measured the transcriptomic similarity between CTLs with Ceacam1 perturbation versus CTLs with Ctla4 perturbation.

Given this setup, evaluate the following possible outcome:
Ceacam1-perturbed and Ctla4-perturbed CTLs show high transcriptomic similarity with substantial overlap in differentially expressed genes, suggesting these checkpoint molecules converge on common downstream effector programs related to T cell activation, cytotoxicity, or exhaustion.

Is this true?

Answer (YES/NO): YES